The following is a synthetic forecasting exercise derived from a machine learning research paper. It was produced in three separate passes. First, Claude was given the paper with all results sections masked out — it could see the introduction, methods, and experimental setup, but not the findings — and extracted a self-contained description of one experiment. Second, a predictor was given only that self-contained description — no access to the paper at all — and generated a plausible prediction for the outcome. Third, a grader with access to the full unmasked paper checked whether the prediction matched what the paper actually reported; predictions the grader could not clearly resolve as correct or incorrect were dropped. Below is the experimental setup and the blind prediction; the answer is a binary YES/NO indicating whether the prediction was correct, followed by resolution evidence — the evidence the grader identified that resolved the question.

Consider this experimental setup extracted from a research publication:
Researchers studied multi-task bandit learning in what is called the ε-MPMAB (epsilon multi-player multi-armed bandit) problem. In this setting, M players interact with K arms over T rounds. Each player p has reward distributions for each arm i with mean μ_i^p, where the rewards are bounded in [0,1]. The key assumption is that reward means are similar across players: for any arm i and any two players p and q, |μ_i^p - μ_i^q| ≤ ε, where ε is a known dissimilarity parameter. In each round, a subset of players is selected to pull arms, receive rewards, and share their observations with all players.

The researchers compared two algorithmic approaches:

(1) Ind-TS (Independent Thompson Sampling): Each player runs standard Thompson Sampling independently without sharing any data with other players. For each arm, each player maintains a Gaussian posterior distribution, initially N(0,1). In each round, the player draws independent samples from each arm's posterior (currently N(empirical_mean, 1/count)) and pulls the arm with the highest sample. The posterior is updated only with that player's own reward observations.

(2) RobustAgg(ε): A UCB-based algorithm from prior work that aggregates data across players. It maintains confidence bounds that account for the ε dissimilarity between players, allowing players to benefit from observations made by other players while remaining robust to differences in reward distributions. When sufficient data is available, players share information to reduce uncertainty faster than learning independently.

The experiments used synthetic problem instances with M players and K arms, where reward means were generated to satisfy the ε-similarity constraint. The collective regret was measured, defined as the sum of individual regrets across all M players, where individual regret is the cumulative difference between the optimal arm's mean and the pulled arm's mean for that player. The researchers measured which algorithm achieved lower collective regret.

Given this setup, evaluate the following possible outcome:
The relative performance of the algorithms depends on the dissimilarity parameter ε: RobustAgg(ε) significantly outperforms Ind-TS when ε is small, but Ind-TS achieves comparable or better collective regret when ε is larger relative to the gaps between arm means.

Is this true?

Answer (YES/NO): NO